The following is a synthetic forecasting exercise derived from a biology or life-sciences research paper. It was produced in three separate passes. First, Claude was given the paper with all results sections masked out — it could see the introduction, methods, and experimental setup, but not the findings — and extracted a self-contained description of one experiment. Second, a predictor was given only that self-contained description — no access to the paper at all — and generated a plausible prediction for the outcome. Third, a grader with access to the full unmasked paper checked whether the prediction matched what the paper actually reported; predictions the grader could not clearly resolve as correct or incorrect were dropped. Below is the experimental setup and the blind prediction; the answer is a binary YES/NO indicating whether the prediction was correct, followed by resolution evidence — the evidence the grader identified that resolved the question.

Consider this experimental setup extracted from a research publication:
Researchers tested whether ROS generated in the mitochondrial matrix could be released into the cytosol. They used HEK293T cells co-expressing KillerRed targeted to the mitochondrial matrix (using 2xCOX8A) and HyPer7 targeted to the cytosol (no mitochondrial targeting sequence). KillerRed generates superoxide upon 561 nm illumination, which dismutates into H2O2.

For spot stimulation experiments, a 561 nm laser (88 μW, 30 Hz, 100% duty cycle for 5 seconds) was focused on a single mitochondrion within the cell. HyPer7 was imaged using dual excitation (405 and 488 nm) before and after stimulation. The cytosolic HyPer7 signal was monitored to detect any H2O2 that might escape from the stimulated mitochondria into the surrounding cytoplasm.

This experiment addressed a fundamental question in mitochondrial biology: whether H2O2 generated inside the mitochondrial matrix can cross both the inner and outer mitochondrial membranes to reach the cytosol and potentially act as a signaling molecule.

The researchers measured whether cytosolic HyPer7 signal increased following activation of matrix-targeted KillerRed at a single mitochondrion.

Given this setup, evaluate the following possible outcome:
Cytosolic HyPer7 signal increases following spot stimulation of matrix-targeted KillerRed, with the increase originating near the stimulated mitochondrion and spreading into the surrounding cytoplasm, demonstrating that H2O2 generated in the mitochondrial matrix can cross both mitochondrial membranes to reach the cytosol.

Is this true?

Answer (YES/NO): NO